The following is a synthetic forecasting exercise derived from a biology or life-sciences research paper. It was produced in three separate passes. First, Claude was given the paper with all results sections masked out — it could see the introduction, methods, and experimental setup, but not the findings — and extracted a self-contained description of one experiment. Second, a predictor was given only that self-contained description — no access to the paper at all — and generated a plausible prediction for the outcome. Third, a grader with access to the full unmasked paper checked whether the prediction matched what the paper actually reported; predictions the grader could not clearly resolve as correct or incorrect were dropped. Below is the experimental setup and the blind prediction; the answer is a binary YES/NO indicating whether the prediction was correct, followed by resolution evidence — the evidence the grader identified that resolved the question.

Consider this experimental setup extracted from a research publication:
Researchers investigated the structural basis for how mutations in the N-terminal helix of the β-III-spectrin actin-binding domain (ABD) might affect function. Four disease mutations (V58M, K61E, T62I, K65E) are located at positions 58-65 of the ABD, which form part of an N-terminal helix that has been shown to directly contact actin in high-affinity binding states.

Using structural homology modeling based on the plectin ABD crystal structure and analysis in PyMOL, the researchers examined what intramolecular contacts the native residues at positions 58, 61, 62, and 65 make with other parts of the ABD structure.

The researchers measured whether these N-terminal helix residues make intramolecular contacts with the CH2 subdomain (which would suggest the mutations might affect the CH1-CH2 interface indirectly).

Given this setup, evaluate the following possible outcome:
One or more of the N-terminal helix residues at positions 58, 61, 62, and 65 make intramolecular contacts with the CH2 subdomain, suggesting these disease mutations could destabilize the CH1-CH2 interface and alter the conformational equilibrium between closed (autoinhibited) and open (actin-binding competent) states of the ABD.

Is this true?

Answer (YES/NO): YES